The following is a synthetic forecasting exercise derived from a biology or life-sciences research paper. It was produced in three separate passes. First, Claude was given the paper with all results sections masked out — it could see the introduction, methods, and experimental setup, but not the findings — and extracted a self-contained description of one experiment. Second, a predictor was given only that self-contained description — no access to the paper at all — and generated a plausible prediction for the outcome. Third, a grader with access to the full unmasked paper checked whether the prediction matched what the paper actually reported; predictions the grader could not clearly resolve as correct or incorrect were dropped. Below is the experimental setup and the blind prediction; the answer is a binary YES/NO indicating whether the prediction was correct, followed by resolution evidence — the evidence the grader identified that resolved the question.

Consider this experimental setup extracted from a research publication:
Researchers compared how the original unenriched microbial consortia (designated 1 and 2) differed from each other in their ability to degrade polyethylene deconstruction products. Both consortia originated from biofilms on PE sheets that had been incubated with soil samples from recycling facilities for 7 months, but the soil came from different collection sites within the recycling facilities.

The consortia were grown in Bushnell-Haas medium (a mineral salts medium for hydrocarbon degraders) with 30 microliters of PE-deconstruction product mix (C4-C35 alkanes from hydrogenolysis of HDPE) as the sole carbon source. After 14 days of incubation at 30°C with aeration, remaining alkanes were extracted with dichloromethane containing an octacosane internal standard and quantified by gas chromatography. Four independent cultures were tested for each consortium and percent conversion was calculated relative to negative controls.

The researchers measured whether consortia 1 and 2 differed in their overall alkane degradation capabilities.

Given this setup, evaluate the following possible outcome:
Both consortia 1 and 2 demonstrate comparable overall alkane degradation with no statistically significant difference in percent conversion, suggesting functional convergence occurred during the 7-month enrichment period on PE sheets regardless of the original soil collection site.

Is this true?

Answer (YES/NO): NO